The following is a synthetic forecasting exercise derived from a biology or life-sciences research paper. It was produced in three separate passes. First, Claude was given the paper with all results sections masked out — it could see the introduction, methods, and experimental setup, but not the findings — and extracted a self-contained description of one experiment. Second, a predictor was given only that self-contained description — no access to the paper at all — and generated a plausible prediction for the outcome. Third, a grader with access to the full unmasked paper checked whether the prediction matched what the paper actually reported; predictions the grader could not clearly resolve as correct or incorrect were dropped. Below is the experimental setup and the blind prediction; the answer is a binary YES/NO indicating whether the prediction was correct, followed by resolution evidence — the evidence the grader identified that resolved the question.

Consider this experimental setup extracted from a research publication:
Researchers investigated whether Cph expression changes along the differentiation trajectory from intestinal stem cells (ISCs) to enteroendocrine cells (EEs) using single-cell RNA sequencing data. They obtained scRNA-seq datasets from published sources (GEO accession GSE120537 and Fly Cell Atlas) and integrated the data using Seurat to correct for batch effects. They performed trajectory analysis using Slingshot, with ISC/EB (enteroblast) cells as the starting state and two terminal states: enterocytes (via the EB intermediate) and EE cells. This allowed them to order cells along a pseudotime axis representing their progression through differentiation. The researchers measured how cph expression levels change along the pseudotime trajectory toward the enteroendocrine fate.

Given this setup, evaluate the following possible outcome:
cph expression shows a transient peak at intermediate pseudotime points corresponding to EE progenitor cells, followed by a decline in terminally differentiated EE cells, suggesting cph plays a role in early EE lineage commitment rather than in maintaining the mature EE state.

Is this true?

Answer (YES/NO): NO